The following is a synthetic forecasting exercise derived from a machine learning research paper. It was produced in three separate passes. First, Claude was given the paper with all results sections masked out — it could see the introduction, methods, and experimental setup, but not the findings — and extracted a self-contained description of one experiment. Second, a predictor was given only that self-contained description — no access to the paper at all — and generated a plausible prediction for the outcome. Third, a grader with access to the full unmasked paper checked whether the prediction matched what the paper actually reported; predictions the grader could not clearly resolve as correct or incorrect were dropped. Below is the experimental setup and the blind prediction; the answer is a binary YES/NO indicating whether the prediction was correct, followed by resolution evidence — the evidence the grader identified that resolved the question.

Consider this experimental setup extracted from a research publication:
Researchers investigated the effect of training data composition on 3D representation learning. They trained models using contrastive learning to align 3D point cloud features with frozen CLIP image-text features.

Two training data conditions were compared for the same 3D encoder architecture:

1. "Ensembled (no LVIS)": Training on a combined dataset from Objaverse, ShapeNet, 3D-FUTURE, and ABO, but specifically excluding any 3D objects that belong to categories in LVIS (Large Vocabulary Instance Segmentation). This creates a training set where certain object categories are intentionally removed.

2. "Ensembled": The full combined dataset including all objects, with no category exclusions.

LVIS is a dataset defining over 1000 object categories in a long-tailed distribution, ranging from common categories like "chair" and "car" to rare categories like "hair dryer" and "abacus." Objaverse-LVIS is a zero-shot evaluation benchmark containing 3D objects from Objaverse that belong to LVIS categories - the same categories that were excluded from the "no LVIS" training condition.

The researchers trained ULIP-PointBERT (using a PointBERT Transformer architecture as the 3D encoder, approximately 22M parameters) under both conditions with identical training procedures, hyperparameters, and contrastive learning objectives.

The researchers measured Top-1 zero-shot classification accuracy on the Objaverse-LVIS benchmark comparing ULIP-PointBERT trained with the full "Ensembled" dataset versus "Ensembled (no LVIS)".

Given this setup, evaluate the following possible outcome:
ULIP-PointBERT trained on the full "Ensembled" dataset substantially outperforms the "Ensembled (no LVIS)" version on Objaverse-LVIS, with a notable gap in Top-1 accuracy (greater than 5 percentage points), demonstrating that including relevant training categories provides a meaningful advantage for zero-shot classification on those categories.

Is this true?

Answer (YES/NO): YES